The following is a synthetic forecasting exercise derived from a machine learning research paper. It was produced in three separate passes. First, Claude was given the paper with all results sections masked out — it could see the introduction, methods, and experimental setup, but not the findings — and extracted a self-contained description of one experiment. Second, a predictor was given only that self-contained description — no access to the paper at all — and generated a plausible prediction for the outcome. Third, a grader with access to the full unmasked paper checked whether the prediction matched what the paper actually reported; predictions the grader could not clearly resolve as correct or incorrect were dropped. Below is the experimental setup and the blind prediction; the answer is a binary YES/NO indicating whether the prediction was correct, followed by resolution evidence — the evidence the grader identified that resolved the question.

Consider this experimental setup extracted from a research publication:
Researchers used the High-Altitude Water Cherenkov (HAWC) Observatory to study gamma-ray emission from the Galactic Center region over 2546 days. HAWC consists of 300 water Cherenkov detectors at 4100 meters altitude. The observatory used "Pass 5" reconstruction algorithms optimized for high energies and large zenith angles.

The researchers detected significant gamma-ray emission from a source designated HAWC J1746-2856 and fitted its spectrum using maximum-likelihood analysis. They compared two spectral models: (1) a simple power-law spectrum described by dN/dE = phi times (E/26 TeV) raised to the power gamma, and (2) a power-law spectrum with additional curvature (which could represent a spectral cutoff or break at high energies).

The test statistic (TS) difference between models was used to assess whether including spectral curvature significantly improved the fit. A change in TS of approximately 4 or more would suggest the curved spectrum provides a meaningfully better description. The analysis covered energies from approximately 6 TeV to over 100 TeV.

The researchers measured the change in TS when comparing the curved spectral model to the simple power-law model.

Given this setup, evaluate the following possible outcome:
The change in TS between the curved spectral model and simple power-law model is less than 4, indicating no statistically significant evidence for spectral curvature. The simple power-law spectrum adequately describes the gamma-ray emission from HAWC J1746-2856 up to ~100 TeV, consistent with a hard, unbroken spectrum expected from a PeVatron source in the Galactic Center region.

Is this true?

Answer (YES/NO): YES